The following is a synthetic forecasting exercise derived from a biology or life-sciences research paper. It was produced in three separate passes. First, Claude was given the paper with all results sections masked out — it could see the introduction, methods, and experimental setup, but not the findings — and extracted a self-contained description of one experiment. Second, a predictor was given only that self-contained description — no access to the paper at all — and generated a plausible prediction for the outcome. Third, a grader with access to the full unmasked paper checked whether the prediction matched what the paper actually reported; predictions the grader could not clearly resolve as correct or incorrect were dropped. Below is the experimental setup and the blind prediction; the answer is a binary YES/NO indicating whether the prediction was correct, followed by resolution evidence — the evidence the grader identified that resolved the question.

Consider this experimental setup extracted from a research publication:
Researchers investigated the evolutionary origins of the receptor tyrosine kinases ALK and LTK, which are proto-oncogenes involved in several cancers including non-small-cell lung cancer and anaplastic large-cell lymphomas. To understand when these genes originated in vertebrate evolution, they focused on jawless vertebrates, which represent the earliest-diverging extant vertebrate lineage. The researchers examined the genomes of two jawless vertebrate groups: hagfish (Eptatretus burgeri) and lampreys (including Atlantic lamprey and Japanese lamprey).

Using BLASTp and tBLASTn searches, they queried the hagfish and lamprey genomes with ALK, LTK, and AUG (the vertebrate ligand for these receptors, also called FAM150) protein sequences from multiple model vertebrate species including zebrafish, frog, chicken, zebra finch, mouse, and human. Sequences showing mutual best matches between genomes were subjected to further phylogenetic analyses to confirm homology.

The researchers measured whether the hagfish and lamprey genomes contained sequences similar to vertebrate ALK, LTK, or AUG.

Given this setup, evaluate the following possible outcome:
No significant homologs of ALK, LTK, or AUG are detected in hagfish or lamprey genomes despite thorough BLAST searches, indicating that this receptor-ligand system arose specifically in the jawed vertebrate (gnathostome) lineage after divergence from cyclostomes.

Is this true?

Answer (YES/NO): NO